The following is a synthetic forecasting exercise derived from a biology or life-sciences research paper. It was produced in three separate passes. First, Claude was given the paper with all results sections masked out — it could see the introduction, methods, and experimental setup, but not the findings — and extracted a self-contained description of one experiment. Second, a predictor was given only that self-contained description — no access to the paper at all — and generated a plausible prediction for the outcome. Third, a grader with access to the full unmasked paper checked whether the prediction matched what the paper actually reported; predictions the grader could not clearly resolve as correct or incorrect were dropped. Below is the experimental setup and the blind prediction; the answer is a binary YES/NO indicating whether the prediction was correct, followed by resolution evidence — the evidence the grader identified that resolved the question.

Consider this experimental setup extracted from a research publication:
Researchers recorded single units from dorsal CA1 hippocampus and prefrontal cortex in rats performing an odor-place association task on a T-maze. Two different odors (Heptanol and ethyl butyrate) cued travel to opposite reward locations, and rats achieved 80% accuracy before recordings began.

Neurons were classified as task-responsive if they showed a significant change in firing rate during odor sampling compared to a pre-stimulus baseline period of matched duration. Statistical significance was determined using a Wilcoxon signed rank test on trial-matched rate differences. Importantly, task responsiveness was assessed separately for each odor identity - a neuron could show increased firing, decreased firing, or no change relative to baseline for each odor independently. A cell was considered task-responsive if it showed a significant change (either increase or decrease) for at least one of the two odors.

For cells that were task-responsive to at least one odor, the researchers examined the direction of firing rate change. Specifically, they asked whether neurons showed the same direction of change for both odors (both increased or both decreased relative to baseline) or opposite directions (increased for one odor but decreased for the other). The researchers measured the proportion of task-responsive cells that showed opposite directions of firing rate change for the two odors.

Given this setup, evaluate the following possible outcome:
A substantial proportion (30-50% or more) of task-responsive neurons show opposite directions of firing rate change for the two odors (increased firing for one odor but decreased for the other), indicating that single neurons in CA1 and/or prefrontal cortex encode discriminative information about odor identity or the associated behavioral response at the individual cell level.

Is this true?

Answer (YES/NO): NO